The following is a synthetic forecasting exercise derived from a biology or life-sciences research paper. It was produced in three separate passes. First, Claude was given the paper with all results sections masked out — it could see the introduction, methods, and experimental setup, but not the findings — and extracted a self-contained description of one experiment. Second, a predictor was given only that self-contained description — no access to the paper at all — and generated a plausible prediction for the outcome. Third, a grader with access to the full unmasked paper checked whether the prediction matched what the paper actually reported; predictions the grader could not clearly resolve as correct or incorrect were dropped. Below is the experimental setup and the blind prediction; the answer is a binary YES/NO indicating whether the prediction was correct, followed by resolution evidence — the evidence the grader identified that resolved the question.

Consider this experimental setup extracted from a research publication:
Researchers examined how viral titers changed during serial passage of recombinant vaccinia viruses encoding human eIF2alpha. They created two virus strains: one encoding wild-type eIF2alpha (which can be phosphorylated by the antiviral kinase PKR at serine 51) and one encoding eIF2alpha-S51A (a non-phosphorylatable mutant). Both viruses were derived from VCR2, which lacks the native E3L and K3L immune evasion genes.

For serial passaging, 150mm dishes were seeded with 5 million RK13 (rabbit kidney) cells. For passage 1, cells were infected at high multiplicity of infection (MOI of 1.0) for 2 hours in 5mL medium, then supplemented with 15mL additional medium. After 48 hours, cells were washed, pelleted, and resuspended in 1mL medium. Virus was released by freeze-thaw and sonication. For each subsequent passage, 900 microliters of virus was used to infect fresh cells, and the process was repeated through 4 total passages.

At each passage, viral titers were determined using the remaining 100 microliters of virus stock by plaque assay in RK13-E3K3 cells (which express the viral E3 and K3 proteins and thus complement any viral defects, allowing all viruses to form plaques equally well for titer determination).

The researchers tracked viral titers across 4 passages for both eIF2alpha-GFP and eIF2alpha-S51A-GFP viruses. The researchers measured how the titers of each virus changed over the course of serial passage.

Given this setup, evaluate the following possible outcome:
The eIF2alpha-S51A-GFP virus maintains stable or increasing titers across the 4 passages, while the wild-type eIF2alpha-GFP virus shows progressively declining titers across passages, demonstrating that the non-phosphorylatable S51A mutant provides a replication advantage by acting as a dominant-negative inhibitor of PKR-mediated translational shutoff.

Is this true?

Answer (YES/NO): NO